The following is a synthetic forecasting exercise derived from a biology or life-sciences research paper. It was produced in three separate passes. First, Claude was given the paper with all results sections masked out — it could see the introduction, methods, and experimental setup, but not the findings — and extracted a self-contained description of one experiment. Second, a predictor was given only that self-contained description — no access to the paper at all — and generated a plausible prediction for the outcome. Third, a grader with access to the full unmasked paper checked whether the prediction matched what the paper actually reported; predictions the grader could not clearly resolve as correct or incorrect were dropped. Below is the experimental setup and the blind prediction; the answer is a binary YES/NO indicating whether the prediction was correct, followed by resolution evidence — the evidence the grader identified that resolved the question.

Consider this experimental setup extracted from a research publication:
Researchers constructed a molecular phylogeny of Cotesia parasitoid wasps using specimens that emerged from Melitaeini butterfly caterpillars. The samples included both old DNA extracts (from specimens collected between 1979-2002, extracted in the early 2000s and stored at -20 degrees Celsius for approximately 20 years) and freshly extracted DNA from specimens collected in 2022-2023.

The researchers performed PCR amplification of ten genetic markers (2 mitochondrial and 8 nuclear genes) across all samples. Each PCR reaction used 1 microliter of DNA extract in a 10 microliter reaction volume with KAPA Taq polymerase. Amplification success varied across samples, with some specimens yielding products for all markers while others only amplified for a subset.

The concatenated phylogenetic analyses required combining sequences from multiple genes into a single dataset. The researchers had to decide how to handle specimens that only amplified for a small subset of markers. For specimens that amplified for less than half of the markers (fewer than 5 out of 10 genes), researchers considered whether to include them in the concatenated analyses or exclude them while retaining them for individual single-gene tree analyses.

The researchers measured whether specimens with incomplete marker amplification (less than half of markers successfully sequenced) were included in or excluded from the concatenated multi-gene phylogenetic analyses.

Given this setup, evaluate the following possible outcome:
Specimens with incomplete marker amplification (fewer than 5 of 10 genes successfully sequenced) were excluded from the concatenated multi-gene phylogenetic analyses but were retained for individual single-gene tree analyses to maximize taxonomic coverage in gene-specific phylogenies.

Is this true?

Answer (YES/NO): YES